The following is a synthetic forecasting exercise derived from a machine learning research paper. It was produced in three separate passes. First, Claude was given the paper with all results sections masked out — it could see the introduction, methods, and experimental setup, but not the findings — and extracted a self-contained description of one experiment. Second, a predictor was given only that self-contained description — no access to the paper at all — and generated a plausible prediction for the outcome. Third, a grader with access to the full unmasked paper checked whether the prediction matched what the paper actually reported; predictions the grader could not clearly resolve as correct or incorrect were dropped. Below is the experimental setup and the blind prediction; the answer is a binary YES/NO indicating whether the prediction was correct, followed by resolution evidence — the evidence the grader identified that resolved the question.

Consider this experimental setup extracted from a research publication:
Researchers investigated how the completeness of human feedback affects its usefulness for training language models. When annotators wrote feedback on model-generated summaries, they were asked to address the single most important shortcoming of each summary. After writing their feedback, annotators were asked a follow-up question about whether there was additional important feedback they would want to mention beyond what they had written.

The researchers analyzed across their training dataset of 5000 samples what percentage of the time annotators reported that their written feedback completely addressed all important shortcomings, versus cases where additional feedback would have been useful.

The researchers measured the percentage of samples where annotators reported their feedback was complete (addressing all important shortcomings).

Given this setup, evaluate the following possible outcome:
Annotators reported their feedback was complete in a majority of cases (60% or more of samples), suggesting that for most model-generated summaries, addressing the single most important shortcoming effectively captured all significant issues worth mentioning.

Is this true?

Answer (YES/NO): YES